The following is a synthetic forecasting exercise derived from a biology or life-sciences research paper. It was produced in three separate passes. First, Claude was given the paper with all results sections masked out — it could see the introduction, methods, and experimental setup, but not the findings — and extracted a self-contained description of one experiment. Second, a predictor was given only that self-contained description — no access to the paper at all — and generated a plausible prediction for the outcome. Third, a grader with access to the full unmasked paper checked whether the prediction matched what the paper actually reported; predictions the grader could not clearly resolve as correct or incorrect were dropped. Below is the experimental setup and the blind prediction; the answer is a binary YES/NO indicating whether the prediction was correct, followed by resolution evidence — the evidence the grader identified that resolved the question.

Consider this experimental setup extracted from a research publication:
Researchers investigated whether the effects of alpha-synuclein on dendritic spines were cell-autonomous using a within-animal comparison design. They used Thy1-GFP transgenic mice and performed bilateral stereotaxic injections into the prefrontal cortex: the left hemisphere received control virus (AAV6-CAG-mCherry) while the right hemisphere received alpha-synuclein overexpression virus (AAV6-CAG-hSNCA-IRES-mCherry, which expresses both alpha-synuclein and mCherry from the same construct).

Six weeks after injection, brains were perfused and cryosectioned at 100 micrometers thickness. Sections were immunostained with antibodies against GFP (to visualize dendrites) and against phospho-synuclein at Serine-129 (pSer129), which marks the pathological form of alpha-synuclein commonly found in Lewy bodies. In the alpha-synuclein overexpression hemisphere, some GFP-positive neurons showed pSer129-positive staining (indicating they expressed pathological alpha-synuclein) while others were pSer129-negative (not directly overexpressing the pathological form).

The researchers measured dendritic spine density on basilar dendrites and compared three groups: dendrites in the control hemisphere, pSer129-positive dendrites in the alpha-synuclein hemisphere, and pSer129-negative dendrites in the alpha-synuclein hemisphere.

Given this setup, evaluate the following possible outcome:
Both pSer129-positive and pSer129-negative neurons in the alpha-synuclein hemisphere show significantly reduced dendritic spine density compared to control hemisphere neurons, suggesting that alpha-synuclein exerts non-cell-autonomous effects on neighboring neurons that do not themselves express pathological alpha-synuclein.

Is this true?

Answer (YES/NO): NO